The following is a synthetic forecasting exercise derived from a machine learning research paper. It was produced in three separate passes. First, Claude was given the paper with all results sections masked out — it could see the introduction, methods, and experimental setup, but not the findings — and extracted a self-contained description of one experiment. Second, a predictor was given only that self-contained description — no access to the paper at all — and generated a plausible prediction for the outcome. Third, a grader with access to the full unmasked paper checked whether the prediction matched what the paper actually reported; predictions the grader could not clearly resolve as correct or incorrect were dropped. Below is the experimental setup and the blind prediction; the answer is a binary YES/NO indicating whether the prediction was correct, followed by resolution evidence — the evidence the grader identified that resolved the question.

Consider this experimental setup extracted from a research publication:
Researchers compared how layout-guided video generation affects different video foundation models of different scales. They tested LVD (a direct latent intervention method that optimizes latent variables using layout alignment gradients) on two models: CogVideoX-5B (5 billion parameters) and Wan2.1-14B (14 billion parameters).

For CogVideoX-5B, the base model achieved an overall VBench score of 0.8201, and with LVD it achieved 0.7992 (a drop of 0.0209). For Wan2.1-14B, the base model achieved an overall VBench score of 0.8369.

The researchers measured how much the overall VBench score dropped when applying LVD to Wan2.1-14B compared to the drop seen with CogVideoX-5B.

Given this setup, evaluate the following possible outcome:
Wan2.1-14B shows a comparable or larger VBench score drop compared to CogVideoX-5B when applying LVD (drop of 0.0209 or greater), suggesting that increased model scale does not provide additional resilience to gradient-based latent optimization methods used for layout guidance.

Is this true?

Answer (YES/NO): YES